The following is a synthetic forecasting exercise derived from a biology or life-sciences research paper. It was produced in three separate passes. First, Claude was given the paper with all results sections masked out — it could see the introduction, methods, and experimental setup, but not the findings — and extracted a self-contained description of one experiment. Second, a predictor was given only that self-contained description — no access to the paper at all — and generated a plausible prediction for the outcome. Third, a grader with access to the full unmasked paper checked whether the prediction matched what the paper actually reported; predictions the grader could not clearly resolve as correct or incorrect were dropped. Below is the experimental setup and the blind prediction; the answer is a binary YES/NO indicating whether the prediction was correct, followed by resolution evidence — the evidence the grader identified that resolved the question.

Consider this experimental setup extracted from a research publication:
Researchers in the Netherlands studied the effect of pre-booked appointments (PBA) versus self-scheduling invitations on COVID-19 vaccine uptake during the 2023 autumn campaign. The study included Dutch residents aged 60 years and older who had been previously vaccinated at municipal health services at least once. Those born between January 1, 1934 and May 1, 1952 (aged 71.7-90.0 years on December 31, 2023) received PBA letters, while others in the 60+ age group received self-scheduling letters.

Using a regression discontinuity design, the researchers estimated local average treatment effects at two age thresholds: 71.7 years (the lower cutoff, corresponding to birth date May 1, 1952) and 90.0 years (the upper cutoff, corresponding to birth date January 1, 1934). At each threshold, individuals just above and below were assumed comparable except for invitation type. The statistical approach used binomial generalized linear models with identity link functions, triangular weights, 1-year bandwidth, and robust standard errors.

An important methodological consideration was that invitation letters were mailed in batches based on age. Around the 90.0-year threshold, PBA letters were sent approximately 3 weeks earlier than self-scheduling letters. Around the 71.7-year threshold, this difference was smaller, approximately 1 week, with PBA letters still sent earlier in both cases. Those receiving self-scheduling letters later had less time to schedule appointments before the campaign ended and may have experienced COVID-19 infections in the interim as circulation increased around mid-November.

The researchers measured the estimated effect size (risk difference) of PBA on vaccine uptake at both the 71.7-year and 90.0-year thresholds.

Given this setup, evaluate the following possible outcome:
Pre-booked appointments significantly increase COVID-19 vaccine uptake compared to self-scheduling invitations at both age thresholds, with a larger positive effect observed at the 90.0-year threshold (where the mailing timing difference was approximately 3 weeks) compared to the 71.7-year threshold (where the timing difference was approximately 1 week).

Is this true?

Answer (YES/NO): YES